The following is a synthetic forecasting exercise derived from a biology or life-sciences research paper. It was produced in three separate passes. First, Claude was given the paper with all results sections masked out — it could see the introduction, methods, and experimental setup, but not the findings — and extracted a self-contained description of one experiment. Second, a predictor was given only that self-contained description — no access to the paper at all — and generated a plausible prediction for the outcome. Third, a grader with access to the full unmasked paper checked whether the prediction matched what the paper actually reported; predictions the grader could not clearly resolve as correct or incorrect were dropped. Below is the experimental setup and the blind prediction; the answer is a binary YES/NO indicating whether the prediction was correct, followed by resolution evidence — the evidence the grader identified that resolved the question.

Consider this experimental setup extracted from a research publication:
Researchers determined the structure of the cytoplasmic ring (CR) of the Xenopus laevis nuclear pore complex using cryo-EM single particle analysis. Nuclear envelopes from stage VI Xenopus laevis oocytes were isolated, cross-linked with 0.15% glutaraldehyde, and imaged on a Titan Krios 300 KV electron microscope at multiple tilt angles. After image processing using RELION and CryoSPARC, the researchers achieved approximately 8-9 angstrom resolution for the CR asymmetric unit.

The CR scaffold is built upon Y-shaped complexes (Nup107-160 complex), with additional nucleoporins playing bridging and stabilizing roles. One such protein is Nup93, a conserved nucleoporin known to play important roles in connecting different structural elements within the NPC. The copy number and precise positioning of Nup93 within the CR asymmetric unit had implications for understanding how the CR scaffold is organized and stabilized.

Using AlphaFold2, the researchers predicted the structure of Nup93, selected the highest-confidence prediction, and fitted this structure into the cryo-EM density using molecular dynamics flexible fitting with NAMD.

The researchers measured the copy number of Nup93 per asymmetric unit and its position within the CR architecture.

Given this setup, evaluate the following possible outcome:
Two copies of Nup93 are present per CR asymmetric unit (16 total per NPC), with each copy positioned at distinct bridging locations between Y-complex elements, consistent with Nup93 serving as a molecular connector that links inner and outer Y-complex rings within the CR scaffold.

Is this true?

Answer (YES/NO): NO